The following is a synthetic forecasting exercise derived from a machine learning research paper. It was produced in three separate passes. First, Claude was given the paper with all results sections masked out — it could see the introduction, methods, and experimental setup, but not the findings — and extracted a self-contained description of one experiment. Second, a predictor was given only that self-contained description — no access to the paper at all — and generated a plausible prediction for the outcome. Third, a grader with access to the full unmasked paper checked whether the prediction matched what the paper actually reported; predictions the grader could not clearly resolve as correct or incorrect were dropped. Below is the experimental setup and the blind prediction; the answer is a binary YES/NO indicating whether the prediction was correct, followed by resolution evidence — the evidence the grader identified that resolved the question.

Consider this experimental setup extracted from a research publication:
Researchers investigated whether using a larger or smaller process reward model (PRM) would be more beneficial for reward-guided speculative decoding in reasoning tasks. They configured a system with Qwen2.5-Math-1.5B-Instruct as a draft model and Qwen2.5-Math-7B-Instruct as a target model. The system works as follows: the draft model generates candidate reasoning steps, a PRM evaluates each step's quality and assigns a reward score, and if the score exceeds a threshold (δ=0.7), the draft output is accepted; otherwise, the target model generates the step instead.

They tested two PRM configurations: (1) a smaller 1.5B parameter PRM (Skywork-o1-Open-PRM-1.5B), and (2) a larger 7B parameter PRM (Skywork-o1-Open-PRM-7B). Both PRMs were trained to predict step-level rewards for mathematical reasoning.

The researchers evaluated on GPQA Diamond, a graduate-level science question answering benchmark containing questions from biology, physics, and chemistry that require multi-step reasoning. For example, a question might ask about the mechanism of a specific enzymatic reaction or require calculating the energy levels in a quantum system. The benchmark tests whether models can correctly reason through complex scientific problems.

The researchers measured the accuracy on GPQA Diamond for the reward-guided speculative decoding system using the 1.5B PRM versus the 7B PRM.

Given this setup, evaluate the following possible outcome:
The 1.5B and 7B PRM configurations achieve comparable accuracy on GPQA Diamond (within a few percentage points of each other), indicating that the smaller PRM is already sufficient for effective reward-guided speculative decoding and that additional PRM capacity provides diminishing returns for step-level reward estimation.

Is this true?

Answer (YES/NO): NO